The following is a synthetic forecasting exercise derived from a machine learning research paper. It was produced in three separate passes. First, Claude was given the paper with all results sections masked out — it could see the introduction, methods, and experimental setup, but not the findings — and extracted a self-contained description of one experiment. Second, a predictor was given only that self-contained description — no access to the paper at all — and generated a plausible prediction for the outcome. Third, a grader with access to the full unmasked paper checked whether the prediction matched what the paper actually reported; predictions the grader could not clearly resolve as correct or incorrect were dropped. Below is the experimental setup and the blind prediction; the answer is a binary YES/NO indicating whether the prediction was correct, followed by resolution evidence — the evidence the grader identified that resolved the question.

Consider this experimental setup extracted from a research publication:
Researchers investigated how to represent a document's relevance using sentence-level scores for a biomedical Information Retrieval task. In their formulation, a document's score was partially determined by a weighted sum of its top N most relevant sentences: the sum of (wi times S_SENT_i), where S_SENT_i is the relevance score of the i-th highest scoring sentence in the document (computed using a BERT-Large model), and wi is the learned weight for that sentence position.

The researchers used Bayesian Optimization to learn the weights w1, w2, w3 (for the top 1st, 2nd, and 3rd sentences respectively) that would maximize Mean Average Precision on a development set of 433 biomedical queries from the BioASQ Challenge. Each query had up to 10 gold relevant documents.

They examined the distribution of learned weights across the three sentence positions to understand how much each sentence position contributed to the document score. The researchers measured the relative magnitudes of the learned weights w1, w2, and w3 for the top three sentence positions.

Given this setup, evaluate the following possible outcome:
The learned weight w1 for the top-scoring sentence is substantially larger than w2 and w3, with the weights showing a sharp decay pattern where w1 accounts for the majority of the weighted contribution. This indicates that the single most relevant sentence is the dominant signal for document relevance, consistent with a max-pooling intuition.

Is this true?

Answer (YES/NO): YES